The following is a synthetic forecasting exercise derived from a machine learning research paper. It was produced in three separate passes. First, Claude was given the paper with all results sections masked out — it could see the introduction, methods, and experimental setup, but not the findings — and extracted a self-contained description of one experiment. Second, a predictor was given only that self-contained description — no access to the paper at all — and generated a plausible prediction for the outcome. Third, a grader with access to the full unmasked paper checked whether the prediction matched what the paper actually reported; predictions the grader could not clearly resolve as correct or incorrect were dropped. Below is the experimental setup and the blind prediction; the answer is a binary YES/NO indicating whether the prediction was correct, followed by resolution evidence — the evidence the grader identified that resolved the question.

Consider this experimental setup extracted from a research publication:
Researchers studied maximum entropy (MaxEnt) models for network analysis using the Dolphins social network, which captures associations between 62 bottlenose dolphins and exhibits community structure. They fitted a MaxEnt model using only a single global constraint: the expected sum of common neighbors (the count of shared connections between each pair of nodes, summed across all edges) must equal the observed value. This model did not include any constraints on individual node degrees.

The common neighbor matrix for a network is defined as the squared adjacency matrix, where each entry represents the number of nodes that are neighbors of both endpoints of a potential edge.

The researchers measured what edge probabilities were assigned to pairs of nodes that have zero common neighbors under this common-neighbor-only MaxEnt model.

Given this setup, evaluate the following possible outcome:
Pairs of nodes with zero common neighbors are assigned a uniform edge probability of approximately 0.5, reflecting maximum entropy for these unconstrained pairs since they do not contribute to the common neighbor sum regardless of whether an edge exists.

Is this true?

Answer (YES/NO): YES